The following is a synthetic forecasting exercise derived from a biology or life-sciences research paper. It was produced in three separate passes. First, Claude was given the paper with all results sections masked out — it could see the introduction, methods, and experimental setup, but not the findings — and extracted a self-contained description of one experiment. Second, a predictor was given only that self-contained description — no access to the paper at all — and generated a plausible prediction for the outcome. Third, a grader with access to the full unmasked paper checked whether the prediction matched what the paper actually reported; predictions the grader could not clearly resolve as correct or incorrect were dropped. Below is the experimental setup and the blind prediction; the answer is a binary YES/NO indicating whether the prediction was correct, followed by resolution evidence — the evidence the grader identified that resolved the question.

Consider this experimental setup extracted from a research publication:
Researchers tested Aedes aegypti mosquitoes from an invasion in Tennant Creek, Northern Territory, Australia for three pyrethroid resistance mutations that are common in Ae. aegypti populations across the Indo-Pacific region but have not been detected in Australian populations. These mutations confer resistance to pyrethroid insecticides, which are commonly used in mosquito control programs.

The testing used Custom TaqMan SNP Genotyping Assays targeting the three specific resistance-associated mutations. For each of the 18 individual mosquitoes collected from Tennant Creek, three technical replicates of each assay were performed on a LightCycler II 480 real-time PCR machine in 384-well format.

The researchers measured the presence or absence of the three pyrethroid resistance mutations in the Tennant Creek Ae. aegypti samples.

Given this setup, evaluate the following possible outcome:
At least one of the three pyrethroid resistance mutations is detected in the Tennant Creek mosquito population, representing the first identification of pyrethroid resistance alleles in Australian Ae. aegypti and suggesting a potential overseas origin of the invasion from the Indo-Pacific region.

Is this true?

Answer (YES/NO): NO